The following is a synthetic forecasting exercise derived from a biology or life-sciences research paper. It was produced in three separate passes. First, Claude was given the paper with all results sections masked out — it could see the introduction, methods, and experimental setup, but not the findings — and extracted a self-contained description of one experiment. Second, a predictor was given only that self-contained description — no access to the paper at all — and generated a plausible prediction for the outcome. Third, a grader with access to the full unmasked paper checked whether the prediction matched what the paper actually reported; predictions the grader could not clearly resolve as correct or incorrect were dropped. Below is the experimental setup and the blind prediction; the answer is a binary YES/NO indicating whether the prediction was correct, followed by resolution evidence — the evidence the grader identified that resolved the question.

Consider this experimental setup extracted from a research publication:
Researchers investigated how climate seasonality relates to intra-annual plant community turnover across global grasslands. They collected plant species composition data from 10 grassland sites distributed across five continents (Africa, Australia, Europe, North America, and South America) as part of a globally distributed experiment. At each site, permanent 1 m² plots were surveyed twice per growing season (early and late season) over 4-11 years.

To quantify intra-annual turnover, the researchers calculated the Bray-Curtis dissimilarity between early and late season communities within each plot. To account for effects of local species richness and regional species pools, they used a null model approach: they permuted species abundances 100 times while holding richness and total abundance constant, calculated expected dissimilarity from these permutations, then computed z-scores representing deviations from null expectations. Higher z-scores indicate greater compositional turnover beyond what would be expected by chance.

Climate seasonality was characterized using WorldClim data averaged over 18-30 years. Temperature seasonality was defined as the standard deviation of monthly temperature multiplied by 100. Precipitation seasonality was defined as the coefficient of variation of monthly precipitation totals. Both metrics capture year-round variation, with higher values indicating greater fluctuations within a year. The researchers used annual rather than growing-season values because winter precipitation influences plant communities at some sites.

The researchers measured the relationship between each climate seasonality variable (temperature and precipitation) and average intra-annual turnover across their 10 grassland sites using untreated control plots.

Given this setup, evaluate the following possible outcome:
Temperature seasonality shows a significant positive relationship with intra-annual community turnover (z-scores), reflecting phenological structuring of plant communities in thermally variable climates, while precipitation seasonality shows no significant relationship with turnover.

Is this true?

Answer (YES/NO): YES